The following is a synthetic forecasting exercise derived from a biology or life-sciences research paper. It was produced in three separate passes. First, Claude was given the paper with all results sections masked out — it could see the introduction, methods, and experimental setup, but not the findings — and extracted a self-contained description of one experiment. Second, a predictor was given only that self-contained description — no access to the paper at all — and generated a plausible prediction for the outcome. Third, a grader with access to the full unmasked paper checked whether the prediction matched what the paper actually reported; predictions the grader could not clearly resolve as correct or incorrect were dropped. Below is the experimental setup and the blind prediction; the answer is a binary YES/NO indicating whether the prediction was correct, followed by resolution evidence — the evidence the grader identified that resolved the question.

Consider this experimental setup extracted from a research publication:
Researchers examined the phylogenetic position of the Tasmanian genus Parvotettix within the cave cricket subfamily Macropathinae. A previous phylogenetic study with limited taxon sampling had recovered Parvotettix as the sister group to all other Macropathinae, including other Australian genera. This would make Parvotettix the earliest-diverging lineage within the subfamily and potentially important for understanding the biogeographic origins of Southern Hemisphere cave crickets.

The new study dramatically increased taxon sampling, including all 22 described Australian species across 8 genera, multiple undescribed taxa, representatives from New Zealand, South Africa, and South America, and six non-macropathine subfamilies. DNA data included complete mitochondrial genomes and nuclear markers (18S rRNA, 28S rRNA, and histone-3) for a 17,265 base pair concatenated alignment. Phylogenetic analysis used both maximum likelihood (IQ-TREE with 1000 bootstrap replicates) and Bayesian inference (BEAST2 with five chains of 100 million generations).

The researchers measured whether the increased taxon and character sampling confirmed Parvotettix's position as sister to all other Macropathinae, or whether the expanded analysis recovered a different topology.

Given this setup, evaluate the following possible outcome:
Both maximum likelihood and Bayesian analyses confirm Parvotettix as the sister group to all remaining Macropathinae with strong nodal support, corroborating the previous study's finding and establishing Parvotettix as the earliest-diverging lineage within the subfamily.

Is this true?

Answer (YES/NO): NO